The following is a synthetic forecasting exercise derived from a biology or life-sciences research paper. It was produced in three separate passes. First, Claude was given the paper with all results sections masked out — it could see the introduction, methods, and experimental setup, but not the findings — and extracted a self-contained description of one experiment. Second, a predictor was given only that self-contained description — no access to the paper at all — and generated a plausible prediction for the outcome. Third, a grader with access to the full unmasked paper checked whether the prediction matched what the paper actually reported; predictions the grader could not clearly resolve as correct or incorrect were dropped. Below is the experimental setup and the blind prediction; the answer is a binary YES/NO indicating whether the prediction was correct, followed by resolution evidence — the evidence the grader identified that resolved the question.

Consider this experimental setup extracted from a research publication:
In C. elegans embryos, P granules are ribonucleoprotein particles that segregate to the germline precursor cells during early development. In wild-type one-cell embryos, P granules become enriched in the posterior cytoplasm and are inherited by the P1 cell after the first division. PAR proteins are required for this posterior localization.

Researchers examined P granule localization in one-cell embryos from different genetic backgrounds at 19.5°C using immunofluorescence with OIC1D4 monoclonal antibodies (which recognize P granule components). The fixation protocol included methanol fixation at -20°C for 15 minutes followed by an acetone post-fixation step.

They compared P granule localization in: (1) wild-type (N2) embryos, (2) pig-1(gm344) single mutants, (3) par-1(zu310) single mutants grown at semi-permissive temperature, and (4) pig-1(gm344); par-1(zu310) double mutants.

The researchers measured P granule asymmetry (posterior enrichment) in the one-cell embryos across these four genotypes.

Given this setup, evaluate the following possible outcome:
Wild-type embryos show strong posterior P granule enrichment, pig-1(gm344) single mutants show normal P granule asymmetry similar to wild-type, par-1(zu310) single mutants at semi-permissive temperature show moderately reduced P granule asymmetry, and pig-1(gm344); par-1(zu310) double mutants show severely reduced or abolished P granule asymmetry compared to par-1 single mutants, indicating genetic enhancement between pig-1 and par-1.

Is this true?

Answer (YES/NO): NO